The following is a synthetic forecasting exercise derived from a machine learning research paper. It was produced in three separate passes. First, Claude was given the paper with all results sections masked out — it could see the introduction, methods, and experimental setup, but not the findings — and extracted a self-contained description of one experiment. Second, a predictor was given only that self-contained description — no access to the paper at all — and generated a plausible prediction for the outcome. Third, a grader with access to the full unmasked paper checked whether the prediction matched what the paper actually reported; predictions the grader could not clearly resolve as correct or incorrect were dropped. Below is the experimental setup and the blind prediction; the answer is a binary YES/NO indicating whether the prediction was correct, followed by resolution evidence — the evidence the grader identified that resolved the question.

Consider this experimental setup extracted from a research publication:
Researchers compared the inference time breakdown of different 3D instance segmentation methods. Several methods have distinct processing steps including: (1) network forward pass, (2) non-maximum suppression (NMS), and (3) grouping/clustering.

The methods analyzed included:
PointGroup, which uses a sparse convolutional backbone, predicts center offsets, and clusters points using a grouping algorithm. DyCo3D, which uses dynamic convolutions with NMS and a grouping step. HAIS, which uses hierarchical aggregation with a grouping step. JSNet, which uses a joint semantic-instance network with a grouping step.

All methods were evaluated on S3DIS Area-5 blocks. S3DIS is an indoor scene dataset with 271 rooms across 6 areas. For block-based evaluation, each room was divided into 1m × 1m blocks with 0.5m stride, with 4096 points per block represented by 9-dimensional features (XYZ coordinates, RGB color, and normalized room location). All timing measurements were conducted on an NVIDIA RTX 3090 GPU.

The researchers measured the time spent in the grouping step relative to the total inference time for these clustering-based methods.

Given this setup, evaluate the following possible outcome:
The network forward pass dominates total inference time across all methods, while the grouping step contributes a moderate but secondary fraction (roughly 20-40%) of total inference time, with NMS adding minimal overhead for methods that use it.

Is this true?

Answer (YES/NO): NO